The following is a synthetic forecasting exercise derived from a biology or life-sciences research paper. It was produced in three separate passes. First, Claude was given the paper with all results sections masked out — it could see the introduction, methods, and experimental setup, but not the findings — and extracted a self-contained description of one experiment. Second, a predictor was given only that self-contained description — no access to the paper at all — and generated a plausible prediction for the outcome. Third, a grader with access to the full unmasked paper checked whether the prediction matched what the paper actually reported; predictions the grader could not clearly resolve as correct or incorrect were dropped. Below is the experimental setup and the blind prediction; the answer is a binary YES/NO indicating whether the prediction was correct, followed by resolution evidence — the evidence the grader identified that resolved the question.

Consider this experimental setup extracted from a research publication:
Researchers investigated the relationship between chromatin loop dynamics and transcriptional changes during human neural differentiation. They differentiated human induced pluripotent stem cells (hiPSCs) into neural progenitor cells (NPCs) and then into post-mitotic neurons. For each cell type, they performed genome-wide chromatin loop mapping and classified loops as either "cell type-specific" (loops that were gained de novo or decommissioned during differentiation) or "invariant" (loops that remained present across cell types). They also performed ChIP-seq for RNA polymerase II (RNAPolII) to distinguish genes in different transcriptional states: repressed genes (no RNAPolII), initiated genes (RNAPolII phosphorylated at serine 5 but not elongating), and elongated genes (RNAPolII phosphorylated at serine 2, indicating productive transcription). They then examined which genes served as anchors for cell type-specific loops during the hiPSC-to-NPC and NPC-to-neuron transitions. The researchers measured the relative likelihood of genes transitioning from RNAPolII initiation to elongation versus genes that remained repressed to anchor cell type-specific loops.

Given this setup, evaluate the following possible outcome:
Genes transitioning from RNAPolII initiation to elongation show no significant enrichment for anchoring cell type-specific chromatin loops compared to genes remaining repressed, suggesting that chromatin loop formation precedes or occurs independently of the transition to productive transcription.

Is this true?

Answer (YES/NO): NO